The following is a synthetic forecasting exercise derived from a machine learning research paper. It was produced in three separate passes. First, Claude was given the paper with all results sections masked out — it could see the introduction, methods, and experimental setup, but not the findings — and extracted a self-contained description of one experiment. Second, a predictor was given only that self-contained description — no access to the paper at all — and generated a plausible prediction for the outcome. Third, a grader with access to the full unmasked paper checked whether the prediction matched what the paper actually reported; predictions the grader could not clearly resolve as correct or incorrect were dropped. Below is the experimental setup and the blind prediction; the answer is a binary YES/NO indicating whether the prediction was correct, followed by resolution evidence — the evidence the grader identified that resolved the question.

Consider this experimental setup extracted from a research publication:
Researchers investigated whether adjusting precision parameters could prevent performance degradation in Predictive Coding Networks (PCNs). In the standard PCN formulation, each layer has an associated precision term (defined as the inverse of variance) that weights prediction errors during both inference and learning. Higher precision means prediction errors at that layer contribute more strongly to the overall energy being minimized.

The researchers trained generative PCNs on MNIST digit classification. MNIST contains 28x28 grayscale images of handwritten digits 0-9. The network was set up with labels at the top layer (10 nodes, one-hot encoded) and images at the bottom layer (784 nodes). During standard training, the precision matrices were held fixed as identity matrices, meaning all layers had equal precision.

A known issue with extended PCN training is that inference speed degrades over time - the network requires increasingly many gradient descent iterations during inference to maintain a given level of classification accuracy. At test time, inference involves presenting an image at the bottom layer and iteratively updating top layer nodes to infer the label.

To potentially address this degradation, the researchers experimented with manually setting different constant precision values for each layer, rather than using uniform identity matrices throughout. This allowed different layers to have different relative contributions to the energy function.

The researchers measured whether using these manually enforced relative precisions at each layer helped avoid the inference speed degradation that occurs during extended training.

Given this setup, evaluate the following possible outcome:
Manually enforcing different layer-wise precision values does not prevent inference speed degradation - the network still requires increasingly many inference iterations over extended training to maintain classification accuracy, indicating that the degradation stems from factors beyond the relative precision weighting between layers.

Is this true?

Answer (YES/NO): YES